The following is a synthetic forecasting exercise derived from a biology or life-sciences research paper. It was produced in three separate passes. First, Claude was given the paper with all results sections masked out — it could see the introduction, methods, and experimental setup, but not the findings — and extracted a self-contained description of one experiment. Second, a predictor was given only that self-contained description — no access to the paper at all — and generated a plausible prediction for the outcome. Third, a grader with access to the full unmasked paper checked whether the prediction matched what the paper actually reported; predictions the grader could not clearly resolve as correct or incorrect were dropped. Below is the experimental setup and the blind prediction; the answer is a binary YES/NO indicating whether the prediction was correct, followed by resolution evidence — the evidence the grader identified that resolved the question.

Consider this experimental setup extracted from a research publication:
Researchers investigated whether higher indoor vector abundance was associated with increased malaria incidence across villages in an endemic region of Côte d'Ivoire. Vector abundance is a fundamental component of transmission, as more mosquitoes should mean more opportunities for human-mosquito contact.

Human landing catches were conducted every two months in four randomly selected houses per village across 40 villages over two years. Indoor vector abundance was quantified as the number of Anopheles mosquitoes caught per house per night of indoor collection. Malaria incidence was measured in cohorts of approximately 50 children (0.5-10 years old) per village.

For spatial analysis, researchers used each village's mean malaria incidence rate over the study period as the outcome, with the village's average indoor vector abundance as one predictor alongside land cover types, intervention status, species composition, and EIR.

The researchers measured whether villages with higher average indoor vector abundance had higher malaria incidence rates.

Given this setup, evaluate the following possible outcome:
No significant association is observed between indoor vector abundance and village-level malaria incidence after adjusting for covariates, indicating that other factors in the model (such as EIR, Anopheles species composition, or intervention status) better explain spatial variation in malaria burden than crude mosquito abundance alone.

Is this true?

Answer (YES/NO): NO